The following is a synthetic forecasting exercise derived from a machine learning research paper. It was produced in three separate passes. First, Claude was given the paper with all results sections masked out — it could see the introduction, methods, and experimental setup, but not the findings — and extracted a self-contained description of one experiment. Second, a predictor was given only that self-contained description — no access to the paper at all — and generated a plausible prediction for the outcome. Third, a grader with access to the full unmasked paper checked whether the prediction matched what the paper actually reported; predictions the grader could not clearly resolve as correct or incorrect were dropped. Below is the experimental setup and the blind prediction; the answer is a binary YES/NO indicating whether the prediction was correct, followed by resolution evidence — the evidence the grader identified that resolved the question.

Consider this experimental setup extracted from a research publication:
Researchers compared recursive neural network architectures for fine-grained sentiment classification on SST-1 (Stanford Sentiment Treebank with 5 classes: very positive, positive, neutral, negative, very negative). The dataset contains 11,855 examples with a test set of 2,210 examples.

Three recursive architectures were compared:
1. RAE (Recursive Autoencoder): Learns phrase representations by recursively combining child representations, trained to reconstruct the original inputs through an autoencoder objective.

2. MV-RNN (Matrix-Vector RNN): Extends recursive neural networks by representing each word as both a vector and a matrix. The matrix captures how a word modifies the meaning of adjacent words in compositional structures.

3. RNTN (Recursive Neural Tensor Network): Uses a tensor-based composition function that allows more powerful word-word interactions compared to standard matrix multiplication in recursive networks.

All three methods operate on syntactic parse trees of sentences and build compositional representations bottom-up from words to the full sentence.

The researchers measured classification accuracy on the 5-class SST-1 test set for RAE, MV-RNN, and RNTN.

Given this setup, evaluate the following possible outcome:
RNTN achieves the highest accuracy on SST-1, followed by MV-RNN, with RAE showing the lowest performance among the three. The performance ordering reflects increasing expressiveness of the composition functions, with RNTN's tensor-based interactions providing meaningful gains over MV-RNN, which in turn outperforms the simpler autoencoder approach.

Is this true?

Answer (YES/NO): YES